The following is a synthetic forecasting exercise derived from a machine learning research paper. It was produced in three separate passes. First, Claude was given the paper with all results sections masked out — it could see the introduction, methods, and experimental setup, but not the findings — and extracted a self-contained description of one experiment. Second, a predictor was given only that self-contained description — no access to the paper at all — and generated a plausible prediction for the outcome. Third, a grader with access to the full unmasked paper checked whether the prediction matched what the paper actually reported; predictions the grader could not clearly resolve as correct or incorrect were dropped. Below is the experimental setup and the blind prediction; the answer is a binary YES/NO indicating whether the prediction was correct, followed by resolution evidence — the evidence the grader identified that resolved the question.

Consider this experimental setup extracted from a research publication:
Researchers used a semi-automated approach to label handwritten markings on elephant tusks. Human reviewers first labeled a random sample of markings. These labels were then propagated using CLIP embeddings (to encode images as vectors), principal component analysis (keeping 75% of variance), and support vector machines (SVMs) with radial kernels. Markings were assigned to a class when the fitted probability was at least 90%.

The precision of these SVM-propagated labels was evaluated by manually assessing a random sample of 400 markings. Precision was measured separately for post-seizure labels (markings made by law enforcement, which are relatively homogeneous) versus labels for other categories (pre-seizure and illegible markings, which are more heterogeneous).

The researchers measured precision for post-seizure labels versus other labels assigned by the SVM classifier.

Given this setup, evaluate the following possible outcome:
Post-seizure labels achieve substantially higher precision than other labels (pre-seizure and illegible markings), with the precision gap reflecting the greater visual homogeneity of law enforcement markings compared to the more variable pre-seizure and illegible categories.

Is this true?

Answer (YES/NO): NO